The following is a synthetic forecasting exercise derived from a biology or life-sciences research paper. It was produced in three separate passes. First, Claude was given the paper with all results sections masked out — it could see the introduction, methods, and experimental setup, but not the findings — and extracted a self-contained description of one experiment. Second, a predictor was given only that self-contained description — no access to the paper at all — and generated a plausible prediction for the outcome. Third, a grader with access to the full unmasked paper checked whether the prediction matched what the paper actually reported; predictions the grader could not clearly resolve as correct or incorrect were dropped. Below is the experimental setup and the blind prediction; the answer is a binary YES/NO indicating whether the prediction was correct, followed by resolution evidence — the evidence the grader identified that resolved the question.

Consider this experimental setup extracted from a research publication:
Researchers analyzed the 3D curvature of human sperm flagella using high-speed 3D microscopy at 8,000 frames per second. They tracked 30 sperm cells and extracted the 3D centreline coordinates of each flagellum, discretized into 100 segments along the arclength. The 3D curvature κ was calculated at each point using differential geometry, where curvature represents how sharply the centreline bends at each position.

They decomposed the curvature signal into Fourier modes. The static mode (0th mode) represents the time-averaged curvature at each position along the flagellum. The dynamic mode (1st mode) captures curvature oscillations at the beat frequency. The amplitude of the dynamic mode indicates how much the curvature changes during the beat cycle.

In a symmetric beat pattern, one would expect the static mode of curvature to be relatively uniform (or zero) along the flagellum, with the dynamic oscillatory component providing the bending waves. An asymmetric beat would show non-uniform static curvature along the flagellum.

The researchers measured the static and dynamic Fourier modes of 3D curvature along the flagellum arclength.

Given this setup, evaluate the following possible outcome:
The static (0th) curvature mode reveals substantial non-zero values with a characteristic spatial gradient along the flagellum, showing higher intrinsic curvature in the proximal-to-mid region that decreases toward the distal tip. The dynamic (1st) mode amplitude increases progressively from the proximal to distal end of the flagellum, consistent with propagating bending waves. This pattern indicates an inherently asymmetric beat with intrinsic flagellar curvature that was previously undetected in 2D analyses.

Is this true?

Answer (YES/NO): NO